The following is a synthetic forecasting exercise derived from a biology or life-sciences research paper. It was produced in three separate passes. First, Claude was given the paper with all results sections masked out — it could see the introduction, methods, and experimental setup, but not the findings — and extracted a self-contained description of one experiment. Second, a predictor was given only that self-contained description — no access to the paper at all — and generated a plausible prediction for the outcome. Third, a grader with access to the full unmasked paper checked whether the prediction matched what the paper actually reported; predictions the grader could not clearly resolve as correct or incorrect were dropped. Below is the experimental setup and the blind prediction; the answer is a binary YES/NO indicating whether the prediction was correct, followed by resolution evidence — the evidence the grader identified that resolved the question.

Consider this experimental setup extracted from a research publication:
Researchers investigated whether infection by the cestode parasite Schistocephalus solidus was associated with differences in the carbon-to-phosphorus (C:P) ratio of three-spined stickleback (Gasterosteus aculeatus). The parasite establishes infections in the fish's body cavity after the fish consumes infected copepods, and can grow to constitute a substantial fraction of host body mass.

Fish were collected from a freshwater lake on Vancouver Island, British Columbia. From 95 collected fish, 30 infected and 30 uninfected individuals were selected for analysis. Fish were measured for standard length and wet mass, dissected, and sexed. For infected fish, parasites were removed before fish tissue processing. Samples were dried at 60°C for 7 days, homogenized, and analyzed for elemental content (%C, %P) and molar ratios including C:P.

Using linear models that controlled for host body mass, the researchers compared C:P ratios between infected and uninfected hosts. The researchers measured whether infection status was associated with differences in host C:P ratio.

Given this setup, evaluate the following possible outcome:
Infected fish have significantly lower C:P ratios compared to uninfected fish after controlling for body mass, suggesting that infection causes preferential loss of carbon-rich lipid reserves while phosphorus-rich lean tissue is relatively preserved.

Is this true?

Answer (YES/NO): NO